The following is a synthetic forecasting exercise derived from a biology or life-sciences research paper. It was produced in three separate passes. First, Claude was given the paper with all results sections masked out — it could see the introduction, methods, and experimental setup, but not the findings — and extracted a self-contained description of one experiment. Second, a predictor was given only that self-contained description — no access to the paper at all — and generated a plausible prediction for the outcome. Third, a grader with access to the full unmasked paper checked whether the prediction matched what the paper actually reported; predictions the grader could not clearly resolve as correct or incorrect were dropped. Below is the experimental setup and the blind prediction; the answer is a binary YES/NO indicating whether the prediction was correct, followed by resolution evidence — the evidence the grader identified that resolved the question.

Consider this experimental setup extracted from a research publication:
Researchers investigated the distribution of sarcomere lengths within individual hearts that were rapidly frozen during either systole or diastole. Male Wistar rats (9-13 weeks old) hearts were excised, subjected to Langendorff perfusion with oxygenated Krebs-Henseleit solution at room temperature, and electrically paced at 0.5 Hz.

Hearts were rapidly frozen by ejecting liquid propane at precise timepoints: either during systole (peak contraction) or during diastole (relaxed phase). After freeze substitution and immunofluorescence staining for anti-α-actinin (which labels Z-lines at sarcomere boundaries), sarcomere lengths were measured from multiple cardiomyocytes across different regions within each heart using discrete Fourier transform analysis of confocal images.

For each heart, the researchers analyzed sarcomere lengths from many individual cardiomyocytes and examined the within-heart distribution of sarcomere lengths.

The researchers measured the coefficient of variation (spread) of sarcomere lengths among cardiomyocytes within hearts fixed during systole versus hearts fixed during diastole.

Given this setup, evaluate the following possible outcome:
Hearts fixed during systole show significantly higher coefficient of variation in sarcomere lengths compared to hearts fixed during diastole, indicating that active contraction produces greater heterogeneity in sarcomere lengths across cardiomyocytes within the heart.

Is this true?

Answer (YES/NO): NO